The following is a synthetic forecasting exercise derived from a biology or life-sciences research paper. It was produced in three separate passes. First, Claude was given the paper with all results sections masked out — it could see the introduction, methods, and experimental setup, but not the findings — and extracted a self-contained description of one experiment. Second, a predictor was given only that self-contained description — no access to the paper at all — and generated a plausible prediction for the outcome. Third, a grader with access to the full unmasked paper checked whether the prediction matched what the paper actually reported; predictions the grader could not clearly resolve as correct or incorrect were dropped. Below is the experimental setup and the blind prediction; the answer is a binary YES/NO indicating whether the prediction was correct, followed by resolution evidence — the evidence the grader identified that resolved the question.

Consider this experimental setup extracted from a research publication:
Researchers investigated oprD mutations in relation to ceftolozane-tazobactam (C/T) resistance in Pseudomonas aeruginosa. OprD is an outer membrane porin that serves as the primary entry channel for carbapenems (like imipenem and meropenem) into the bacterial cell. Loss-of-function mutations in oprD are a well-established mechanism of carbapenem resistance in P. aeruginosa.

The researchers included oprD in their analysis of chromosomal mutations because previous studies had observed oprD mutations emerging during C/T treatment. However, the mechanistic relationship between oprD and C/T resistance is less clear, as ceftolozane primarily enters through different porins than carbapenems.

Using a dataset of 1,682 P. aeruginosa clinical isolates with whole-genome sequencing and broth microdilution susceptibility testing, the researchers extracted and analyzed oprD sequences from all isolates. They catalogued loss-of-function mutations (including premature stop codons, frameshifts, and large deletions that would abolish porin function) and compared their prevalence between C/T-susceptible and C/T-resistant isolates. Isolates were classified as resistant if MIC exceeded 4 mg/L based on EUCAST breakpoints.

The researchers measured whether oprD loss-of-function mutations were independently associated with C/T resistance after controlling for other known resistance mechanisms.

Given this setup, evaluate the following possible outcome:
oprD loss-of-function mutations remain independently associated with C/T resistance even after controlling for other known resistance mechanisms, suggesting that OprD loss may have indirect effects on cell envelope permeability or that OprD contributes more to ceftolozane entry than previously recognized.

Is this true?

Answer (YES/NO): NO